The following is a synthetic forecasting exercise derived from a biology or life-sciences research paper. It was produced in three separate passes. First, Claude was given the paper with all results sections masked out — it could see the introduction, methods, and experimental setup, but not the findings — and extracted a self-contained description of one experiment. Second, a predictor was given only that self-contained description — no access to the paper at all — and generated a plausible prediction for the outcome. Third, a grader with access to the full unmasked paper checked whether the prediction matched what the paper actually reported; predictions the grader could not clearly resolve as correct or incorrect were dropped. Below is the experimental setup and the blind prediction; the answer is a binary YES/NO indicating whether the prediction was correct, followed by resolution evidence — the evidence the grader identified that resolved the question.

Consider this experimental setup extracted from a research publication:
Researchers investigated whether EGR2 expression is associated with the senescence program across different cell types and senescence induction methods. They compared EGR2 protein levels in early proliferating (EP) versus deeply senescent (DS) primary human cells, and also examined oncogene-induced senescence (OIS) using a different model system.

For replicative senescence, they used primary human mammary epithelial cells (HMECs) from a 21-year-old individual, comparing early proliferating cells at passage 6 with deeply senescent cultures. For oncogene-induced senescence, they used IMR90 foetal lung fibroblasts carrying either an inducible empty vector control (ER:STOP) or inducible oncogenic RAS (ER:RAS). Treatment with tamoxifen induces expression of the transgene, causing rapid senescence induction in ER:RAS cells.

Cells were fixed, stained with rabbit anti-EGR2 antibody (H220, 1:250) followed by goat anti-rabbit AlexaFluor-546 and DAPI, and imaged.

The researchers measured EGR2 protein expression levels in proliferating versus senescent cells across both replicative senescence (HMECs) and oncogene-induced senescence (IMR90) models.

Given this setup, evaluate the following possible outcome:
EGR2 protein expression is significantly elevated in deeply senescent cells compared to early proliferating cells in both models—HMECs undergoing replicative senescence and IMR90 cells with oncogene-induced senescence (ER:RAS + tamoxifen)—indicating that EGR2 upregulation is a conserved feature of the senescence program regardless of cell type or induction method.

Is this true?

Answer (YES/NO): YES